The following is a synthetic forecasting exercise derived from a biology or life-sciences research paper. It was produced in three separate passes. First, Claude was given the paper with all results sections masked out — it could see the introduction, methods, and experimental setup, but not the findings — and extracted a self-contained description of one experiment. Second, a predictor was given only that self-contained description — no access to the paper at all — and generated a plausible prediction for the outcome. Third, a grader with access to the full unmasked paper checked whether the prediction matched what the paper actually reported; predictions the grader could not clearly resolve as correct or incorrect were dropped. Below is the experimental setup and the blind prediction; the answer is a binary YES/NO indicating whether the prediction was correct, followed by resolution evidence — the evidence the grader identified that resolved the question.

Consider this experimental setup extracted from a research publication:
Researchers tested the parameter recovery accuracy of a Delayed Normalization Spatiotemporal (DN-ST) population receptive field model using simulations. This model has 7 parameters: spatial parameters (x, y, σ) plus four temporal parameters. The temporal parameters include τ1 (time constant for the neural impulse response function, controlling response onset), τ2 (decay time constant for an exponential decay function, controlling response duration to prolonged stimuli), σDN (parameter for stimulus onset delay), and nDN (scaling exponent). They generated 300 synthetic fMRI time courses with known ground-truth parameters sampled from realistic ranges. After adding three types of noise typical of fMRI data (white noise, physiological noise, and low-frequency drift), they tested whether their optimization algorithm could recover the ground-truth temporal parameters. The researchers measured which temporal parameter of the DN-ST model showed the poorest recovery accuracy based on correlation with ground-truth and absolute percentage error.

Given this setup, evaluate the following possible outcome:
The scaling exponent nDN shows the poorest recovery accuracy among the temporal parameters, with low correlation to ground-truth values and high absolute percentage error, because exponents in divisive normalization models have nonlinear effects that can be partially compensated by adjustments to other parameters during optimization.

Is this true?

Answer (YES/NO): NO